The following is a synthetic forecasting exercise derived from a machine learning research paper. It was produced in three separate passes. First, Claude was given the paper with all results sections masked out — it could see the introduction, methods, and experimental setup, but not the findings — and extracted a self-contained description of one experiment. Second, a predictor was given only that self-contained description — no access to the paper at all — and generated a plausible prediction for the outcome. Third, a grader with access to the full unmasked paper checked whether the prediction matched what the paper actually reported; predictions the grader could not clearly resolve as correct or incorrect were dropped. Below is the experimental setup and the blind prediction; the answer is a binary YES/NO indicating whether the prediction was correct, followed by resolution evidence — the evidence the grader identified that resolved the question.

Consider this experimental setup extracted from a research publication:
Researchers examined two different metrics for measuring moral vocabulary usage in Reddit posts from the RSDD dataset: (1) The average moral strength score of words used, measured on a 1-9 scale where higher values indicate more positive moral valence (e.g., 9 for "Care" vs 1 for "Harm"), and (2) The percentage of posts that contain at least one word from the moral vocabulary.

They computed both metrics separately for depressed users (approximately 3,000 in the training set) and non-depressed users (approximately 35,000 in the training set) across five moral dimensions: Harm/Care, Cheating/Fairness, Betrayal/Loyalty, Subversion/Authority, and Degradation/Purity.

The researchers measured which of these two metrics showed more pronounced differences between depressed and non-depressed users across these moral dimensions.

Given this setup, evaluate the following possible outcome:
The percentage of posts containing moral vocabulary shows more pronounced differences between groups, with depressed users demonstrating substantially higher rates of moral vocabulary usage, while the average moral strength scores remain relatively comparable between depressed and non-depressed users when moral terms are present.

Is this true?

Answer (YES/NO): YES